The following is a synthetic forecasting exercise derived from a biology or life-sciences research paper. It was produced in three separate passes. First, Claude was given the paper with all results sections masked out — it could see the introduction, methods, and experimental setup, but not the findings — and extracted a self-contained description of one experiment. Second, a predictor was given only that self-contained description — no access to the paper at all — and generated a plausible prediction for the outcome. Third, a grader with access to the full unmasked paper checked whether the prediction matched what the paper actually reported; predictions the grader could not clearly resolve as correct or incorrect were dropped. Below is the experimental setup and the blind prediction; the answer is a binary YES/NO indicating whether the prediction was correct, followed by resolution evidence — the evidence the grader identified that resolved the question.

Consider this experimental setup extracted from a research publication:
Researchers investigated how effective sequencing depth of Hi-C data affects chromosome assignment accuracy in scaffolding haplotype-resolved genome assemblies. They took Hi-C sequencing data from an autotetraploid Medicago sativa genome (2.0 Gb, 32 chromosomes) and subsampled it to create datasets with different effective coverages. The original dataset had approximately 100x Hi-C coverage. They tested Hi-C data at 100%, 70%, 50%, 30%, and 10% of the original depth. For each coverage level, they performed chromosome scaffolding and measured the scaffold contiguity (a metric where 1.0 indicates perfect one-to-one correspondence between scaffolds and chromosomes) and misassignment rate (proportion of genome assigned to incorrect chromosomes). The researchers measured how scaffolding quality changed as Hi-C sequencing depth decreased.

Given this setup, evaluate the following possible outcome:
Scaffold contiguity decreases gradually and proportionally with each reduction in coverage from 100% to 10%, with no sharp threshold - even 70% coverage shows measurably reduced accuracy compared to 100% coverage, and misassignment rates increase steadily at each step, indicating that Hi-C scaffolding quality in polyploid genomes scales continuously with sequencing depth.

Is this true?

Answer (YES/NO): NO